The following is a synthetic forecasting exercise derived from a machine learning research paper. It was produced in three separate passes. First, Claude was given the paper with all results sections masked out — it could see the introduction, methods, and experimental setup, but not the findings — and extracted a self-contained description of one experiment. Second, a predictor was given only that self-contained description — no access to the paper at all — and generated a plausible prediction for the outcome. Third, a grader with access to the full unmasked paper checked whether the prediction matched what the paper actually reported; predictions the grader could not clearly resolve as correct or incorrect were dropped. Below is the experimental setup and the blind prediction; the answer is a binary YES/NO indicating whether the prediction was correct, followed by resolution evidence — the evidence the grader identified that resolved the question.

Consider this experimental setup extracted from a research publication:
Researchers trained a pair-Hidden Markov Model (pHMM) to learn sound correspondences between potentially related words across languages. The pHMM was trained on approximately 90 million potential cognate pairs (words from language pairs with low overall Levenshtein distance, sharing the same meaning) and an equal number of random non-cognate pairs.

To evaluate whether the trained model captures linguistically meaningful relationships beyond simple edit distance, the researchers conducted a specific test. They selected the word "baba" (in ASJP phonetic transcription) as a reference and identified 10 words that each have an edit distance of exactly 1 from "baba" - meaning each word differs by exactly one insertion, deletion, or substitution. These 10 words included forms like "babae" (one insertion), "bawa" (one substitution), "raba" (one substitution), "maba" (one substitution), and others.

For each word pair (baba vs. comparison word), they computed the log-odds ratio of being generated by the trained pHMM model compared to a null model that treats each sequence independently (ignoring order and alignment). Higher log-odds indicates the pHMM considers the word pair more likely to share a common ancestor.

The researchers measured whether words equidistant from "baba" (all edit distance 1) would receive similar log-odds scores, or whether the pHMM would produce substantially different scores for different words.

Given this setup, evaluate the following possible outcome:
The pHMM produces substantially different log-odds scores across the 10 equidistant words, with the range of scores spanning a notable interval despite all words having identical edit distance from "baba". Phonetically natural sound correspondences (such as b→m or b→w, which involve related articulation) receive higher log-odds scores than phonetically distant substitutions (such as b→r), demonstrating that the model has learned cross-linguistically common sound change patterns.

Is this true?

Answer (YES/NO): NO